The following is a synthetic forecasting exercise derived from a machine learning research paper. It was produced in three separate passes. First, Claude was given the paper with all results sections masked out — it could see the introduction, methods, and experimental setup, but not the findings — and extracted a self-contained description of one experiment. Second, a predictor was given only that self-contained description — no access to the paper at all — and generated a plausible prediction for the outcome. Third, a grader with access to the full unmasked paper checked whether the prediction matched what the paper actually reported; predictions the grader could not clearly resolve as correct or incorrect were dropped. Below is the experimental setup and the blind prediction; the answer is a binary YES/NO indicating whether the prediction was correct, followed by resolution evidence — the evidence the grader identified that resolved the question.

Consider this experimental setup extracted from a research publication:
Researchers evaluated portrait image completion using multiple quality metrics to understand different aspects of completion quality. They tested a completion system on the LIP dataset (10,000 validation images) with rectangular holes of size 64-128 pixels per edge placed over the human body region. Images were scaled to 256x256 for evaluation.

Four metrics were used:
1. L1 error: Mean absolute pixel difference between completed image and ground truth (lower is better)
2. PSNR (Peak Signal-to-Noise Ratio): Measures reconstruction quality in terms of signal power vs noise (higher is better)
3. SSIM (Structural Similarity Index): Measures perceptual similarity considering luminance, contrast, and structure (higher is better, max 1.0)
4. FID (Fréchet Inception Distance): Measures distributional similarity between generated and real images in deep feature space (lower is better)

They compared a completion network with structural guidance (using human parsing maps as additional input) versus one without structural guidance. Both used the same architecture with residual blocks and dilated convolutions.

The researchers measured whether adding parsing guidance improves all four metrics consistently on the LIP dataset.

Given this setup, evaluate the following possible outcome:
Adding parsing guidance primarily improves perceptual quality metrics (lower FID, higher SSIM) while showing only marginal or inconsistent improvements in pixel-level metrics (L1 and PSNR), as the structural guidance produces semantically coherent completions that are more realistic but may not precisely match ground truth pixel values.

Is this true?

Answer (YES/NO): NO